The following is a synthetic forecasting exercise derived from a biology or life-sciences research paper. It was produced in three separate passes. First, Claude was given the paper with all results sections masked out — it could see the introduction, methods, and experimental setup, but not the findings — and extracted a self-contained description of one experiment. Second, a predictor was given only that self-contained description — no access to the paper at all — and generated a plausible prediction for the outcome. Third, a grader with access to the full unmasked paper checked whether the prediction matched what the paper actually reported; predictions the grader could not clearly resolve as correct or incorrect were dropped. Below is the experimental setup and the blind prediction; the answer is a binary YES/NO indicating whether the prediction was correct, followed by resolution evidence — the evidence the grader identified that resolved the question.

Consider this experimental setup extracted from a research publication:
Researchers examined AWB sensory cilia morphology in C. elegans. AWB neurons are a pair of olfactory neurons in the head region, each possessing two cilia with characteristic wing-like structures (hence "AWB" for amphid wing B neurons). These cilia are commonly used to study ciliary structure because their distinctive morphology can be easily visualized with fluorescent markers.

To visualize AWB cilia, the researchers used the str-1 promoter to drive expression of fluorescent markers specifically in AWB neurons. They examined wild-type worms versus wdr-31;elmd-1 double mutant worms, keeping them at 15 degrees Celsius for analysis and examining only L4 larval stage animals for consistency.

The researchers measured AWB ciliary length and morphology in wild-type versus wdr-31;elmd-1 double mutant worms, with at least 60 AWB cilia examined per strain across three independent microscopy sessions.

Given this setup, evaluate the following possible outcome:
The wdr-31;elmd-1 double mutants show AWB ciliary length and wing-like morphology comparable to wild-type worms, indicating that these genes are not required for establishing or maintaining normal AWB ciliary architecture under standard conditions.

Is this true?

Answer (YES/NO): NO